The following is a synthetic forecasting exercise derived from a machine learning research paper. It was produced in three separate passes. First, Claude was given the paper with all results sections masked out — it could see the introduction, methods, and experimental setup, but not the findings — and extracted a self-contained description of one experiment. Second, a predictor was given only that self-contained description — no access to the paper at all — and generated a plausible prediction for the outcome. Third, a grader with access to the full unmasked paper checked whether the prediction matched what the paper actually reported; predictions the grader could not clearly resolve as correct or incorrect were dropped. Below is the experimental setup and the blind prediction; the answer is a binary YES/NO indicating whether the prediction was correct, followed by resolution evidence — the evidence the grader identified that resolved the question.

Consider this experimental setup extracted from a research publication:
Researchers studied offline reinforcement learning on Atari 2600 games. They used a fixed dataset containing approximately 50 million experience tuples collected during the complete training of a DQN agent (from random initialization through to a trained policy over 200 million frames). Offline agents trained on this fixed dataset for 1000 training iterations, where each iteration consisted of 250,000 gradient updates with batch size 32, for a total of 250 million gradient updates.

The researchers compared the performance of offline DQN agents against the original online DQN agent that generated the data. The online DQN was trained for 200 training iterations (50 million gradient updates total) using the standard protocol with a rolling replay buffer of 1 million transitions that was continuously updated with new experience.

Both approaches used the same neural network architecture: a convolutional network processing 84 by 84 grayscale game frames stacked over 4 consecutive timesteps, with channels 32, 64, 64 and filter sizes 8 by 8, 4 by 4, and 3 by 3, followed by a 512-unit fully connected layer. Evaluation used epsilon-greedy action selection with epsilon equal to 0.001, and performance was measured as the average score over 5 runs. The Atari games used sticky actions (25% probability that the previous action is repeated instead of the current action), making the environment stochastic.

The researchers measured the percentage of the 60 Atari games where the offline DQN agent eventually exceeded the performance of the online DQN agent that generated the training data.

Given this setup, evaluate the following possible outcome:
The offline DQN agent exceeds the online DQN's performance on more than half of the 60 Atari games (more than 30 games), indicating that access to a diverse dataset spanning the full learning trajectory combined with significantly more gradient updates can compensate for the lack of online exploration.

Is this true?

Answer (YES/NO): NO